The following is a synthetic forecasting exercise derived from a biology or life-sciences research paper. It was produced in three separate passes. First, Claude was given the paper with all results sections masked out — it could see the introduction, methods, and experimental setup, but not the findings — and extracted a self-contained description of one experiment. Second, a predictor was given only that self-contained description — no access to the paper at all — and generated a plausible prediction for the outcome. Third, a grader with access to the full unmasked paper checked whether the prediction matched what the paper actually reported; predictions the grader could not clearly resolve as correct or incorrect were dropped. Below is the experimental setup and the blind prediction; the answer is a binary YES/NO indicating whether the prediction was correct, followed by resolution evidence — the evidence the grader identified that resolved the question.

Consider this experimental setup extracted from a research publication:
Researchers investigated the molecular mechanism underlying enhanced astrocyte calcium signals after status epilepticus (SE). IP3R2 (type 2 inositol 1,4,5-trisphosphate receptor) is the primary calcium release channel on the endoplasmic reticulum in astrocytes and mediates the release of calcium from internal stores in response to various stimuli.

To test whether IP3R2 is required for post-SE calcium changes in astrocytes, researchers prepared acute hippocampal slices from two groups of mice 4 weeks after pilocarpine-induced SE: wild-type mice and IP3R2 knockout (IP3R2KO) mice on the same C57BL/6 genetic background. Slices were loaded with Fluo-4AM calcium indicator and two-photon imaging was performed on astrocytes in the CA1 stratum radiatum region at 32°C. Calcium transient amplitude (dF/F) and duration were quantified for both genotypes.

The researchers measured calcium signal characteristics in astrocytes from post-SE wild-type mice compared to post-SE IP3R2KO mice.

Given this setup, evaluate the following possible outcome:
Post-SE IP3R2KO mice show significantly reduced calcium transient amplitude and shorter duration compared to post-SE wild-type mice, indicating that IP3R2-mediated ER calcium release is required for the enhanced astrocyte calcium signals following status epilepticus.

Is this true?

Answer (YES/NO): YES